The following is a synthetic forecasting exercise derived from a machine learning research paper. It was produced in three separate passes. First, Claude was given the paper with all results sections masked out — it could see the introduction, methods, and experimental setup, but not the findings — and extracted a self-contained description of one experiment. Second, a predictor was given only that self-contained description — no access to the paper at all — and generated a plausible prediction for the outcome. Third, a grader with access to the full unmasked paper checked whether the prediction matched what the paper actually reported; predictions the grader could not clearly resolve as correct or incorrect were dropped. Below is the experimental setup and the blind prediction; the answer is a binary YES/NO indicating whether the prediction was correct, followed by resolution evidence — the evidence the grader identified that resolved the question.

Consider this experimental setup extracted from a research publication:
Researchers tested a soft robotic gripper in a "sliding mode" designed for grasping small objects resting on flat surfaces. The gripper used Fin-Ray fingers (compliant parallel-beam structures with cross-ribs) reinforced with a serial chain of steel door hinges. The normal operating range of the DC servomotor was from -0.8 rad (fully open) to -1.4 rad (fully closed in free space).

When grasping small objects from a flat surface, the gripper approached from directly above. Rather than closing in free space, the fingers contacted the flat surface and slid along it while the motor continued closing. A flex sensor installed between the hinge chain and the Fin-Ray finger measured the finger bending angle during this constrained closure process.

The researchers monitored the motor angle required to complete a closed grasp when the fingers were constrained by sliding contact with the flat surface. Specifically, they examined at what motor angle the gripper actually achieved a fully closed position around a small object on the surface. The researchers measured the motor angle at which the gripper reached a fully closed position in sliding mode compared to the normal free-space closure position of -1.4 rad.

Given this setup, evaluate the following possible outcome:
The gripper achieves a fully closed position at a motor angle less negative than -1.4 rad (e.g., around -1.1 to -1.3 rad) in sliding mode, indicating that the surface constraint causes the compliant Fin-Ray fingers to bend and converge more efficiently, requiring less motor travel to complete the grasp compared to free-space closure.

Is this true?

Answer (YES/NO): NO